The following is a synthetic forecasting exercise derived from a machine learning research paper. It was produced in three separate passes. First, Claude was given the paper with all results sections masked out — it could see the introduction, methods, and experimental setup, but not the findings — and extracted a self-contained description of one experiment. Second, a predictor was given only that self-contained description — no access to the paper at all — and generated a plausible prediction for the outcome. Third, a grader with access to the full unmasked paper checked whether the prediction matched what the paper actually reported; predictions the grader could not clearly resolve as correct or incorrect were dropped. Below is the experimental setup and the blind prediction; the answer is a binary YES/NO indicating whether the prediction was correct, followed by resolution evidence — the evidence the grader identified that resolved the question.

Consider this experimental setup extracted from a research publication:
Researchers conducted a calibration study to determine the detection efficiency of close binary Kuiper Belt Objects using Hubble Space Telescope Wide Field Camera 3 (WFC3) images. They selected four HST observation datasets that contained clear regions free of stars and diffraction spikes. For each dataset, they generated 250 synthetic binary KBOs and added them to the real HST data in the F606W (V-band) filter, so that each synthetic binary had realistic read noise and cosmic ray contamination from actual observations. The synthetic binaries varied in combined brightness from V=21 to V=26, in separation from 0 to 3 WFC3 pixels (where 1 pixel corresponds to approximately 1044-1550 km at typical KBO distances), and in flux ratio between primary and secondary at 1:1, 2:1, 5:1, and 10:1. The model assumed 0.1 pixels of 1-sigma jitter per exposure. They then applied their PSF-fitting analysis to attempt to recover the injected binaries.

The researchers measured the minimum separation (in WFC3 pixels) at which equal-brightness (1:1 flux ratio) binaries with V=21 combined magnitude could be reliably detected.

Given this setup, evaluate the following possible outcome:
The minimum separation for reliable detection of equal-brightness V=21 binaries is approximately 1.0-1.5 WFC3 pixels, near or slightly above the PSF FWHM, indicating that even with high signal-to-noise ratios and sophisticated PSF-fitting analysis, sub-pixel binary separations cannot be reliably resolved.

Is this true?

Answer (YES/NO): NO